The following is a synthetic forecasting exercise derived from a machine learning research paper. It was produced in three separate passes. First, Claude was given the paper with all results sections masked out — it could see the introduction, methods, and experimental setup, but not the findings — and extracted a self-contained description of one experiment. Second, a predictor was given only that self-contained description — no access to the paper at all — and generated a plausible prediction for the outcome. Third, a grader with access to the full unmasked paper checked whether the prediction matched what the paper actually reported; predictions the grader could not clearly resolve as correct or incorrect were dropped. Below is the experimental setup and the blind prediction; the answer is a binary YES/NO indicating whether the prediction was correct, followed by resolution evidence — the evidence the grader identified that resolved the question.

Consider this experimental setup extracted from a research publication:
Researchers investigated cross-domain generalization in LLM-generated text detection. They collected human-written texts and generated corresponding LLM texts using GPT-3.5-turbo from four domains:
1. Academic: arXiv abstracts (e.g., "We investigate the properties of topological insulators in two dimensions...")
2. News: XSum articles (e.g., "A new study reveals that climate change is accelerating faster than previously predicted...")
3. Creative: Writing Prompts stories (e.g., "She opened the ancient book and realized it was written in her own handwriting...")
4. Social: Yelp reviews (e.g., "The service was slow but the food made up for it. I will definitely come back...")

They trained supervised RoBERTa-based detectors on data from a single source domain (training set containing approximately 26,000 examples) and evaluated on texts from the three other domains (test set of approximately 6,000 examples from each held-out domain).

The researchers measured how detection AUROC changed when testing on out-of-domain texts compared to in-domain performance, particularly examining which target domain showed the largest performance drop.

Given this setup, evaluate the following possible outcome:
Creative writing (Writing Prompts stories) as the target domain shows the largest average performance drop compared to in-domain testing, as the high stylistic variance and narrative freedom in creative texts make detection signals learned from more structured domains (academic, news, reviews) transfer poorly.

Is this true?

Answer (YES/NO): NO